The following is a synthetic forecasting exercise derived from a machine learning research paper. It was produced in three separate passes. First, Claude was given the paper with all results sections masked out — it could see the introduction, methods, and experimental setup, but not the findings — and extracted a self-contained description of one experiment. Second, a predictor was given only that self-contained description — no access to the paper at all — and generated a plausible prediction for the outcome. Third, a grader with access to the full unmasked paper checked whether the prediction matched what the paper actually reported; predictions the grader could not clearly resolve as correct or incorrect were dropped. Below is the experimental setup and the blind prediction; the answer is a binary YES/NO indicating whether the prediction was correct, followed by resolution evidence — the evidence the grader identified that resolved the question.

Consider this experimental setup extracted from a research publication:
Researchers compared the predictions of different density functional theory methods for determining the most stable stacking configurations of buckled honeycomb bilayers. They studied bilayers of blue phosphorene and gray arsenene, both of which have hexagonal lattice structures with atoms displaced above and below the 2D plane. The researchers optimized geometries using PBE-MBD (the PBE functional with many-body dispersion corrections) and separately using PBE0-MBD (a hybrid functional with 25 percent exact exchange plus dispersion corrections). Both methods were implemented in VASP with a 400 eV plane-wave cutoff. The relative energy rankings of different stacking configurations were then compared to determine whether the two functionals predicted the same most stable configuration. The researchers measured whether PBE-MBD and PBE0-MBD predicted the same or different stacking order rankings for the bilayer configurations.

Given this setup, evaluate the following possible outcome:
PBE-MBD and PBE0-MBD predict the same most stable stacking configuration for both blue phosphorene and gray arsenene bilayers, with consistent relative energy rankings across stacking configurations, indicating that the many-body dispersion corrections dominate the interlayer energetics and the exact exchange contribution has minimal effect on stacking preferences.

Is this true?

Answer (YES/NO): NO